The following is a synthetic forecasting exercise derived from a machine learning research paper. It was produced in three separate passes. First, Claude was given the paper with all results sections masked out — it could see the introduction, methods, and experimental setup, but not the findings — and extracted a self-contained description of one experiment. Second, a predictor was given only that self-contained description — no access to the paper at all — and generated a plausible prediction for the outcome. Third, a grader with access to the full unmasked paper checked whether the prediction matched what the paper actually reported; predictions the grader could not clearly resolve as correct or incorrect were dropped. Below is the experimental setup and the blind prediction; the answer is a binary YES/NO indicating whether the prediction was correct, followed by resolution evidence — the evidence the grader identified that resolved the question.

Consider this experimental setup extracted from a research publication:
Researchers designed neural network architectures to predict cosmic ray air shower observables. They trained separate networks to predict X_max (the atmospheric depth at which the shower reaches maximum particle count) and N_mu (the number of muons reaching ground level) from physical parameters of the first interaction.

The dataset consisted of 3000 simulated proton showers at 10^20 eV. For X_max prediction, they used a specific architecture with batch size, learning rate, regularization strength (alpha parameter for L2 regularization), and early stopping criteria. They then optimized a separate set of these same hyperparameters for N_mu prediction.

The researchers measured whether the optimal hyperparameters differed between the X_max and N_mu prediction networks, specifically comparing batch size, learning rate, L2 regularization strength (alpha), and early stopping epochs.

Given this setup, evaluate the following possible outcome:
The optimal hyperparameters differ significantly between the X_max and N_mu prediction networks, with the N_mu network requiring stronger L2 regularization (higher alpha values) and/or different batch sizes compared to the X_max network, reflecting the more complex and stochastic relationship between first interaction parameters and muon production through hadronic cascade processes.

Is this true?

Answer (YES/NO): YES